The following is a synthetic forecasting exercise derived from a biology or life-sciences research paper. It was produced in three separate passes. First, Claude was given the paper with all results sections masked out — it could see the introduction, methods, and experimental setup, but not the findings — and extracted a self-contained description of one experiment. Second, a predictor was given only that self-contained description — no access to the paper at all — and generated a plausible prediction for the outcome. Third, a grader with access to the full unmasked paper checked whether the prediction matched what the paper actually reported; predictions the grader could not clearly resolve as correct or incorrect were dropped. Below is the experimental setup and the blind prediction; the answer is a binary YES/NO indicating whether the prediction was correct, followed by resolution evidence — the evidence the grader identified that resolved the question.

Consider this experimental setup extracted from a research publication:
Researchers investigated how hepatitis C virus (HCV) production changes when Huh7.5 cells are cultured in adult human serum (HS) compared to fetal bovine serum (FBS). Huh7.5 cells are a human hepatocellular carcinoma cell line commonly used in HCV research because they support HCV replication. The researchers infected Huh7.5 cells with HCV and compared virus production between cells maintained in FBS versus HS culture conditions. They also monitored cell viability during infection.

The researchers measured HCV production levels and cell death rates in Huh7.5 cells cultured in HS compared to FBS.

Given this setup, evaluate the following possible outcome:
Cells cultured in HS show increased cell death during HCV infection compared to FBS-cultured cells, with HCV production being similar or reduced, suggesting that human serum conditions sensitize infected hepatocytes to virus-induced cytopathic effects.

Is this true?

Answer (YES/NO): NO